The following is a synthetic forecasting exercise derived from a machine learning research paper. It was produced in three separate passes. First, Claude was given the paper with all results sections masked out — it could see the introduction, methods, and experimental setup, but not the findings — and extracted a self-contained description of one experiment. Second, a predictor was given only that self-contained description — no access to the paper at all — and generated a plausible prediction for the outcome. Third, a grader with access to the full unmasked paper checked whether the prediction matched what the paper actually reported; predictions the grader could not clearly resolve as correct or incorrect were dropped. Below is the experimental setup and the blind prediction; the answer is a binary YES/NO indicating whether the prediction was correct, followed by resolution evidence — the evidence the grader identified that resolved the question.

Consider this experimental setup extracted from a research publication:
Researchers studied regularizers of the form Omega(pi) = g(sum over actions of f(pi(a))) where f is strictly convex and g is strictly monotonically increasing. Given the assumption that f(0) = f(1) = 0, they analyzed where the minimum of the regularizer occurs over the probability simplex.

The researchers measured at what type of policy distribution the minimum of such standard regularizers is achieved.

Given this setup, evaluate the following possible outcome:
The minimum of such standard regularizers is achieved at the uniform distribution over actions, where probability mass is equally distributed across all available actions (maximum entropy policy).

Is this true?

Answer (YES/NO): YES